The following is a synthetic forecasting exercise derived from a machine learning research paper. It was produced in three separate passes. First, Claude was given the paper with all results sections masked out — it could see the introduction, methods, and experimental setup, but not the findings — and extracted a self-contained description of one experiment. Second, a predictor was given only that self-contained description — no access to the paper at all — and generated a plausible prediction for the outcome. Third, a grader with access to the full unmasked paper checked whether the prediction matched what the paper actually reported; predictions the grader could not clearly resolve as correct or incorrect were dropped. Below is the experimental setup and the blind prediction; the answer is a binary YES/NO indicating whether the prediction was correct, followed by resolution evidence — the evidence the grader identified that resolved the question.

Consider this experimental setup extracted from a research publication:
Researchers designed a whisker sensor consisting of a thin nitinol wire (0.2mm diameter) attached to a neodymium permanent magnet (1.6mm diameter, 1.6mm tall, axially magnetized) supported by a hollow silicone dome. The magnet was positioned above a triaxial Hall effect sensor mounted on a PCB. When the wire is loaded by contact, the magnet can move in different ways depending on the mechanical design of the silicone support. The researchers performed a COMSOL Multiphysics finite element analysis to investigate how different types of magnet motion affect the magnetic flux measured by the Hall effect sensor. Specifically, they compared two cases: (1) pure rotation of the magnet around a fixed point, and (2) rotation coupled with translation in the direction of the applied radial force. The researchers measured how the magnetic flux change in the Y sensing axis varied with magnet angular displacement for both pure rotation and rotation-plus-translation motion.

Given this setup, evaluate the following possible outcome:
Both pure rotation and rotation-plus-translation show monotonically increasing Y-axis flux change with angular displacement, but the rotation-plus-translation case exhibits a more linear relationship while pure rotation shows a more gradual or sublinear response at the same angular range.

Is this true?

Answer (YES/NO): NO